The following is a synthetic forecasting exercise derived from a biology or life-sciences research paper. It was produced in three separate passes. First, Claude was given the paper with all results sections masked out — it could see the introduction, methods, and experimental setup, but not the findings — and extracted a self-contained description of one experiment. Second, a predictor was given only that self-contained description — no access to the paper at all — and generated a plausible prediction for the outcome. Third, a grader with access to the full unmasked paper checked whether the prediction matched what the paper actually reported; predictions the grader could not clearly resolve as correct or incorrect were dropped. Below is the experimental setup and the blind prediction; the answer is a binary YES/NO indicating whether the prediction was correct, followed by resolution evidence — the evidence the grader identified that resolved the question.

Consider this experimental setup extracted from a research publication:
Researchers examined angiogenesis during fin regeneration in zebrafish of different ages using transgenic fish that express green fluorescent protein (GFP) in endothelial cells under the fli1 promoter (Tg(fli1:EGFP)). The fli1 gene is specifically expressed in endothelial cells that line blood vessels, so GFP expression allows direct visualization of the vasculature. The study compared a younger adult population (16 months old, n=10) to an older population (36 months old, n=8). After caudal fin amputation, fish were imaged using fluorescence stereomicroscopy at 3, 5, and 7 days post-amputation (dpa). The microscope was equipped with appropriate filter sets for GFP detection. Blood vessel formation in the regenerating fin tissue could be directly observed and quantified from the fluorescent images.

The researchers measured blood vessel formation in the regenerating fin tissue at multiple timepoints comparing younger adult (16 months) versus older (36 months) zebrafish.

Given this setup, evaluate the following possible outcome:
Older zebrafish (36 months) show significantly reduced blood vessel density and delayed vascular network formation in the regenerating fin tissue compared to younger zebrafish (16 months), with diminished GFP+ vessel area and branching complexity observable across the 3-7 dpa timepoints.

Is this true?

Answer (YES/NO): NO